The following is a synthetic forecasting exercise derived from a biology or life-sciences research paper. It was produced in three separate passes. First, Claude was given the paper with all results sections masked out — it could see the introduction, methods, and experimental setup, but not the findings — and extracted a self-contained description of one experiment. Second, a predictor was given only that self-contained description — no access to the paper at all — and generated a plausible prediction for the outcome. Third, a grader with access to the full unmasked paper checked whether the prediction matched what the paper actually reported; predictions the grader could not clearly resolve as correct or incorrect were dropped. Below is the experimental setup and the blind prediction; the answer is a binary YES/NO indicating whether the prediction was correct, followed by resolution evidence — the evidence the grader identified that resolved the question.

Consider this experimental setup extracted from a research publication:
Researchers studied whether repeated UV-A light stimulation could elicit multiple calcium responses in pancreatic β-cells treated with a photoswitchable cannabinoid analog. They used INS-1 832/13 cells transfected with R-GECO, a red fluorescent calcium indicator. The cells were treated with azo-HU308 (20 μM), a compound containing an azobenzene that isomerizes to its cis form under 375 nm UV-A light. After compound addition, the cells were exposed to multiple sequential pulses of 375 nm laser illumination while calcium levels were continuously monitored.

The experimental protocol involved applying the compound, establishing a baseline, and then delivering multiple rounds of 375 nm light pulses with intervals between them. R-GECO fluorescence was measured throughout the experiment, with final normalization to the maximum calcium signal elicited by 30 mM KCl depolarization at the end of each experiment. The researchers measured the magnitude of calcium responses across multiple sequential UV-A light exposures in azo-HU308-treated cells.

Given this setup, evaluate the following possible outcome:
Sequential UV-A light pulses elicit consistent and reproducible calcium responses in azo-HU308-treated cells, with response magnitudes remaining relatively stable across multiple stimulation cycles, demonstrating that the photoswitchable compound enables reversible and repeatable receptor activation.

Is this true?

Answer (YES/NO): NO